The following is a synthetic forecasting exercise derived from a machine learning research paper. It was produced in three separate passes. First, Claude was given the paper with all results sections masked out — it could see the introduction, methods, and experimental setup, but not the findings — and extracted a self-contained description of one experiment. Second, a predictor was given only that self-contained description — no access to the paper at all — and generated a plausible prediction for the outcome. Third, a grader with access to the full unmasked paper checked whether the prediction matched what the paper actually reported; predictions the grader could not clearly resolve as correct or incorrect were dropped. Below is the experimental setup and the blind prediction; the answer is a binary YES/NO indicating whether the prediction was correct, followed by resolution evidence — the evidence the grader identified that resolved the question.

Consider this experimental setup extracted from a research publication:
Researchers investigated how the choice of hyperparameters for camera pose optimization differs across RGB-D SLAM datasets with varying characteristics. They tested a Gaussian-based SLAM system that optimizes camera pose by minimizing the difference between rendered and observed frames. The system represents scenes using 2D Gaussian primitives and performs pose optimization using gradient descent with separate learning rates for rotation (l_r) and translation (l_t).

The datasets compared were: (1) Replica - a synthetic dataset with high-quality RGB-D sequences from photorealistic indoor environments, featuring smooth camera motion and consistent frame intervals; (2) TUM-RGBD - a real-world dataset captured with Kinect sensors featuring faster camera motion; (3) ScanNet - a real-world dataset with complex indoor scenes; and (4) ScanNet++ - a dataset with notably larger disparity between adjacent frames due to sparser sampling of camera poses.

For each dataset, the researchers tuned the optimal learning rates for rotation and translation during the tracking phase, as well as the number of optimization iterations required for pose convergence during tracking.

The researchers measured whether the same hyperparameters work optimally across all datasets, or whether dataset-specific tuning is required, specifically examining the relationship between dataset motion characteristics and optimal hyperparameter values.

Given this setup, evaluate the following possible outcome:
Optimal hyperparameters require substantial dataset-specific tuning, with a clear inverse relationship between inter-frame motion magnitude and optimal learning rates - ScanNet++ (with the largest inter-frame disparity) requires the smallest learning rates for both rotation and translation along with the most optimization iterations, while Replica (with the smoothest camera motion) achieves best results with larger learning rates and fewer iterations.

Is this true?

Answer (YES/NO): NO